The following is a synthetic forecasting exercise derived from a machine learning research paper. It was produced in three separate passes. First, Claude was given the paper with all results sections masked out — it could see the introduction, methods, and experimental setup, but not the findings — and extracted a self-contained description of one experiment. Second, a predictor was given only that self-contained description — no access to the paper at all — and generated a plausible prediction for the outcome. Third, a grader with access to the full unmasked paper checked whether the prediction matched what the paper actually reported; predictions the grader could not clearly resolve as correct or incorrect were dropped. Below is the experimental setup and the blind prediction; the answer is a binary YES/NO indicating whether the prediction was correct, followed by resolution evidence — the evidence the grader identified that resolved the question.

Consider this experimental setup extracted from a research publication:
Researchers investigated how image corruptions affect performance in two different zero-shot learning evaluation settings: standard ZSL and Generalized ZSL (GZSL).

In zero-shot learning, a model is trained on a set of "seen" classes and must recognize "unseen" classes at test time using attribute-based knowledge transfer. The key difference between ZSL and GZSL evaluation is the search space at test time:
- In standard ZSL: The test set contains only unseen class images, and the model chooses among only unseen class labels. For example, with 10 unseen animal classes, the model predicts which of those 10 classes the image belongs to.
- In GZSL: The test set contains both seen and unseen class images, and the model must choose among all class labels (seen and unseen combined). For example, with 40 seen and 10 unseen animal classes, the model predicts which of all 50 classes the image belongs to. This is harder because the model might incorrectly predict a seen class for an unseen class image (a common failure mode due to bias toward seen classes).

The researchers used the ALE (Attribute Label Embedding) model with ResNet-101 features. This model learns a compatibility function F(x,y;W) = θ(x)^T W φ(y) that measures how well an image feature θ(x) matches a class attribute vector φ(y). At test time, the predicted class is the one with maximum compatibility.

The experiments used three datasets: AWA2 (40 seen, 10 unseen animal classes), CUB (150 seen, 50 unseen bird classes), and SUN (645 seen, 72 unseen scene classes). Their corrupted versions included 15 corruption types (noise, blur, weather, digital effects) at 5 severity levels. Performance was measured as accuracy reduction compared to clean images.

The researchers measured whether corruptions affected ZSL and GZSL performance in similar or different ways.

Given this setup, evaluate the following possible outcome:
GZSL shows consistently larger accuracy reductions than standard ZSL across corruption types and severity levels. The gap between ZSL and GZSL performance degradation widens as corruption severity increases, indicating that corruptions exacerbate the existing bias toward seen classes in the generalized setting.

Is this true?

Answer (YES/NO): NO